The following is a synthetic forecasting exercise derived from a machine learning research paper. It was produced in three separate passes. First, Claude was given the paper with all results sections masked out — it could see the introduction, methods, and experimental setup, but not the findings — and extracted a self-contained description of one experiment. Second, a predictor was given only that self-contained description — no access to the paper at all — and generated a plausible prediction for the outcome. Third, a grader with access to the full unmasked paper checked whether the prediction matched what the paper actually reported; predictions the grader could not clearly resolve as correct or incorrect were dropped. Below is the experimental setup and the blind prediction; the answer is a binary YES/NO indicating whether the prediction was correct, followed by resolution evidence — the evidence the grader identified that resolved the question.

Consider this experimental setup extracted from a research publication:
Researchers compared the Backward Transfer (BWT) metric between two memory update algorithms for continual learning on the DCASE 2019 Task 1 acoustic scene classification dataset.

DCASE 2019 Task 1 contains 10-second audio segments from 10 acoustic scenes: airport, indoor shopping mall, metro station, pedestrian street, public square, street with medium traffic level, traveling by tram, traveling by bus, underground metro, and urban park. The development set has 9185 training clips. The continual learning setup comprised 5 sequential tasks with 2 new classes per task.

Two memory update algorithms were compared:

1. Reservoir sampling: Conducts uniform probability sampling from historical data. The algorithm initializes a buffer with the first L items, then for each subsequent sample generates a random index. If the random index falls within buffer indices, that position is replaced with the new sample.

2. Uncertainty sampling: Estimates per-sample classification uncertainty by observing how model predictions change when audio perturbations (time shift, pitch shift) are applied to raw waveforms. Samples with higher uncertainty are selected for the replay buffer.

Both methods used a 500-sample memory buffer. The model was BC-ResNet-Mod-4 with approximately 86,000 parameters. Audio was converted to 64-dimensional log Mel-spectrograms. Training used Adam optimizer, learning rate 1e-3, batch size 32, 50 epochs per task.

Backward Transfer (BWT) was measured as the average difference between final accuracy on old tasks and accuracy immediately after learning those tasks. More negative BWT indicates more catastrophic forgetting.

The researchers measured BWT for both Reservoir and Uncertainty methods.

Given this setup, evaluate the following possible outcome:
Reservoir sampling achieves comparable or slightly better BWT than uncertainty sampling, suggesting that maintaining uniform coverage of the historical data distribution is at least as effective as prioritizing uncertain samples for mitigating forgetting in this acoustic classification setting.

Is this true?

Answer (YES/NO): NO